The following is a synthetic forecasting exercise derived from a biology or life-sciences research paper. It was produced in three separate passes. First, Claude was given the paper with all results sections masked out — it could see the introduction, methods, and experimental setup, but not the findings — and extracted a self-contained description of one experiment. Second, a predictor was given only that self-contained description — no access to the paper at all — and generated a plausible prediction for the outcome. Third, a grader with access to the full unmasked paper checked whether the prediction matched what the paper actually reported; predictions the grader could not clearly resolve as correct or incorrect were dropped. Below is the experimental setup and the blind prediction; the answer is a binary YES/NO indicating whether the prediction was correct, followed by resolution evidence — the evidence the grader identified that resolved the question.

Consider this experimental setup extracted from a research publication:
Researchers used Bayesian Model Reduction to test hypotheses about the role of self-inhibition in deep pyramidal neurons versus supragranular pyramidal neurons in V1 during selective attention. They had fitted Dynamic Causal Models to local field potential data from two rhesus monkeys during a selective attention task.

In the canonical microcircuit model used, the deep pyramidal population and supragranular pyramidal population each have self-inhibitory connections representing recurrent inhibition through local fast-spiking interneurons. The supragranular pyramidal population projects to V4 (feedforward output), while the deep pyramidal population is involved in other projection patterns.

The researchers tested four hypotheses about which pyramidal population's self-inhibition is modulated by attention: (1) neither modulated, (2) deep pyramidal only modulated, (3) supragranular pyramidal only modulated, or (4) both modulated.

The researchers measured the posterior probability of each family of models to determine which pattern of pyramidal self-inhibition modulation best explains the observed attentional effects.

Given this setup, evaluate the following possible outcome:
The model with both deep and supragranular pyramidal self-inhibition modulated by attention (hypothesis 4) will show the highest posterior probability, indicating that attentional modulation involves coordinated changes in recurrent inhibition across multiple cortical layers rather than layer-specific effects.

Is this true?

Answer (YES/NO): NO